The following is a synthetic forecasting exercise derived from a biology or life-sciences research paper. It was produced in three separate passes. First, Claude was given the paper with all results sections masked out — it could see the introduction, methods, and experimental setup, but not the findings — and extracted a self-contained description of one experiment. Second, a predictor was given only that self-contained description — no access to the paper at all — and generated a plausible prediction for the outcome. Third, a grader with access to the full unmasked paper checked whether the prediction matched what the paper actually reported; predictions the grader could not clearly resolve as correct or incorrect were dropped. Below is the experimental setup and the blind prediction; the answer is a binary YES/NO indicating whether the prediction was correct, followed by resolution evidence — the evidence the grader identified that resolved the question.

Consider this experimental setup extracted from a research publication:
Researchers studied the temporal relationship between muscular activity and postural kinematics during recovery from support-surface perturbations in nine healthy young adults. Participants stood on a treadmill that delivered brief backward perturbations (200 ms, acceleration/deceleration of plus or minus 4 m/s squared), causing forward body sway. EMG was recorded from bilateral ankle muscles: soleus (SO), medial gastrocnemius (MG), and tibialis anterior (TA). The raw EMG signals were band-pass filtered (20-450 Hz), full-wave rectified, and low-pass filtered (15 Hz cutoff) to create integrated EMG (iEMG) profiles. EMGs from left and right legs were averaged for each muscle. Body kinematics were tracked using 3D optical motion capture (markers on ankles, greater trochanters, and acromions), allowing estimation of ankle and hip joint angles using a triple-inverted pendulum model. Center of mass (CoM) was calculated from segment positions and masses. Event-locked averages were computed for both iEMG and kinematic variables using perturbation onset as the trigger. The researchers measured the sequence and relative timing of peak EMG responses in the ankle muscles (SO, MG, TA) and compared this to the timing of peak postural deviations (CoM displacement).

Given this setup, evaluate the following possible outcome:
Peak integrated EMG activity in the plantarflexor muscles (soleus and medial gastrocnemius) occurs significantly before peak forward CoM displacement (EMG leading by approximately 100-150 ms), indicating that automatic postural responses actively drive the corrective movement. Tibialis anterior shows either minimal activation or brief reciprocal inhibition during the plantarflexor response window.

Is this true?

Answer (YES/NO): NO